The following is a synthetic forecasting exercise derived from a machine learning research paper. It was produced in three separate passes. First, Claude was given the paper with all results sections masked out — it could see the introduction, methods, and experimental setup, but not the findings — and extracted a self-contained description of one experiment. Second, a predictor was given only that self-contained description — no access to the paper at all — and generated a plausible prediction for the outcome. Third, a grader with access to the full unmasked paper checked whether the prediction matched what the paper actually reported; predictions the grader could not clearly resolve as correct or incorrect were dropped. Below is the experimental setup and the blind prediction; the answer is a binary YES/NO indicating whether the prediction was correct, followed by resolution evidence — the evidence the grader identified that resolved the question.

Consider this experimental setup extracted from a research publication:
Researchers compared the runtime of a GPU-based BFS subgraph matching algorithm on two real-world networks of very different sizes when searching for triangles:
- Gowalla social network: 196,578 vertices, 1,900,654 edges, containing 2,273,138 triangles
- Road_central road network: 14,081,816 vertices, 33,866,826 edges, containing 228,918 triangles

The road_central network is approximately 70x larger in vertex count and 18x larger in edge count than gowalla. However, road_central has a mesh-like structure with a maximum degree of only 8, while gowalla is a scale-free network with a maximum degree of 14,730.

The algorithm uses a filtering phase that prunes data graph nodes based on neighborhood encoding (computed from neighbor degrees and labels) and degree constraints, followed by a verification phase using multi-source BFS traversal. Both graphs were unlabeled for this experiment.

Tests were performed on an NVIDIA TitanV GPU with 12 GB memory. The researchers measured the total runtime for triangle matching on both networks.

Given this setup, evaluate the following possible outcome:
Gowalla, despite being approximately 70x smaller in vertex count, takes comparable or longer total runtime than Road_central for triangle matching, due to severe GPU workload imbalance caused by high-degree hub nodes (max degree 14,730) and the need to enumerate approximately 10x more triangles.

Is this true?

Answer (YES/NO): YES